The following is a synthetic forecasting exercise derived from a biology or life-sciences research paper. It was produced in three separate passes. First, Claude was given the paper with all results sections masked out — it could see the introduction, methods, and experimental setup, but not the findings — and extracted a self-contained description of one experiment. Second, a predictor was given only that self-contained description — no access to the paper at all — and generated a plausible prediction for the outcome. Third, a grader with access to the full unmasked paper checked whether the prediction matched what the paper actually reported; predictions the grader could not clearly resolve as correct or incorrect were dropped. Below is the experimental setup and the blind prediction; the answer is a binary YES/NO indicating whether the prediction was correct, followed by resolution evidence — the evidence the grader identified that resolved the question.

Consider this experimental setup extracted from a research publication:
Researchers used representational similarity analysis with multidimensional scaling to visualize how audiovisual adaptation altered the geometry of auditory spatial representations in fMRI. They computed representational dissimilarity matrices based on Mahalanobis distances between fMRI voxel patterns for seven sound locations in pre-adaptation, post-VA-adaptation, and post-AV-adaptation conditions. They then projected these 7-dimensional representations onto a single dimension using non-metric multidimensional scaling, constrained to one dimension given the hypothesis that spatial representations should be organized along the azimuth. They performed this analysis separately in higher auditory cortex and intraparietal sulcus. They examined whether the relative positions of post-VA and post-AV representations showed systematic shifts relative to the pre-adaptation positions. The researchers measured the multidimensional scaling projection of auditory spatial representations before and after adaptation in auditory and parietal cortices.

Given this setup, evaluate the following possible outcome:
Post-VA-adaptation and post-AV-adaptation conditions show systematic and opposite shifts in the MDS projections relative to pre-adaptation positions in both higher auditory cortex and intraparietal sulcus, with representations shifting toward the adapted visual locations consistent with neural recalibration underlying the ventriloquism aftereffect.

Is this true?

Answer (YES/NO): YES